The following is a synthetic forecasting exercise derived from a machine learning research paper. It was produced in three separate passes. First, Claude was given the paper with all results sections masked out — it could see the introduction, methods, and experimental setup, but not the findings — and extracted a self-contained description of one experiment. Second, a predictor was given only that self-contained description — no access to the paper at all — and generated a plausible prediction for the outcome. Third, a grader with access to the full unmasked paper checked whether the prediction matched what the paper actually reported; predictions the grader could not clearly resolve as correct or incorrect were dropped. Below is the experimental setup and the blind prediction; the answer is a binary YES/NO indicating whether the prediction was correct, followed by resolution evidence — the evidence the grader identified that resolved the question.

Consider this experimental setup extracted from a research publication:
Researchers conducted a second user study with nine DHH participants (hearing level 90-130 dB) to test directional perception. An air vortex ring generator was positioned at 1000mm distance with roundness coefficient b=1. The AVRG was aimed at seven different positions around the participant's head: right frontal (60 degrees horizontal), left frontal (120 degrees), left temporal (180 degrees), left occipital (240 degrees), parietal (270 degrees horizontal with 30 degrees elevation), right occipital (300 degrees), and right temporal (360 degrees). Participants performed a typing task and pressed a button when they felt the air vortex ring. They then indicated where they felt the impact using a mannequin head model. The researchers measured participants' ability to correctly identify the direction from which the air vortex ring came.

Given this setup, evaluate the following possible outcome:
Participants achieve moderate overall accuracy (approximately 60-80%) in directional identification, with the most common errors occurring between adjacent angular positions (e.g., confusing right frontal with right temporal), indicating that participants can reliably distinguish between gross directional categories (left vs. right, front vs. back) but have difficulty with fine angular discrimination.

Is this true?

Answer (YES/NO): NO